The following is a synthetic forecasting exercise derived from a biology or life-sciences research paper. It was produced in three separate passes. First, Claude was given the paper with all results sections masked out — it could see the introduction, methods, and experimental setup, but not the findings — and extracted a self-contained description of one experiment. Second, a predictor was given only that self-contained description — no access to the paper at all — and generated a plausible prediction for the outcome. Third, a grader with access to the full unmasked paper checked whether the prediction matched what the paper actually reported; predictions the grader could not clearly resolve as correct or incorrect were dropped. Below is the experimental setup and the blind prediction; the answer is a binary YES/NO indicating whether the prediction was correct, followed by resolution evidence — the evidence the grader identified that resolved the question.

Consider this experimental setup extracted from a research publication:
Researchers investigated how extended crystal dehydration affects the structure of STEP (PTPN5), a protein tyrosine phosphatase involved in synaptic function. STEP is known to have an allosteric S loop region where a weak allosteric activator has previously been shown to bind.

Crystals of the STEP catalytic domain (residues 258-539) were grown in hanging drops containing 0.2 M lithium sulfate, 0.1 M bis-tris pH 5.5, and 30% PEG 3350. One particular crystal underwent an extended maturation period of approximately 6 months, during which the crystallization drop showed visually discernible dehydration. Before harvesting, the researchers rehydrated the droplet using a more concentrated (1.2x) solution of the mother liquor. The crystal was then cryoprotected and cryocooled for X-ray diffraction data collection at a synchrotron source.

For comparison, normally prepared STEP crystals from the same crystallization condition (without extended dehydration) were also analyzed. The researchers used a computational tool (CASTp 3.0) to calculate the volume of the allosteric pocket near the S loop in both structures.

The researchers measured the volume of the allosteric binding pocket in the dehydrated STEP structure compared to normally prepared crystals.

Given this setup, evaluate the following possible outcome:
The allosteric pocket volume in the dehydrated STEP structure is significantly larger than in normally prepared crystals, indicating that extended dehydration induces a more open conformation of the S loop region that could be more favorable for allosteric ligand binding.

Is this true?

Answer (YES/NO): YES